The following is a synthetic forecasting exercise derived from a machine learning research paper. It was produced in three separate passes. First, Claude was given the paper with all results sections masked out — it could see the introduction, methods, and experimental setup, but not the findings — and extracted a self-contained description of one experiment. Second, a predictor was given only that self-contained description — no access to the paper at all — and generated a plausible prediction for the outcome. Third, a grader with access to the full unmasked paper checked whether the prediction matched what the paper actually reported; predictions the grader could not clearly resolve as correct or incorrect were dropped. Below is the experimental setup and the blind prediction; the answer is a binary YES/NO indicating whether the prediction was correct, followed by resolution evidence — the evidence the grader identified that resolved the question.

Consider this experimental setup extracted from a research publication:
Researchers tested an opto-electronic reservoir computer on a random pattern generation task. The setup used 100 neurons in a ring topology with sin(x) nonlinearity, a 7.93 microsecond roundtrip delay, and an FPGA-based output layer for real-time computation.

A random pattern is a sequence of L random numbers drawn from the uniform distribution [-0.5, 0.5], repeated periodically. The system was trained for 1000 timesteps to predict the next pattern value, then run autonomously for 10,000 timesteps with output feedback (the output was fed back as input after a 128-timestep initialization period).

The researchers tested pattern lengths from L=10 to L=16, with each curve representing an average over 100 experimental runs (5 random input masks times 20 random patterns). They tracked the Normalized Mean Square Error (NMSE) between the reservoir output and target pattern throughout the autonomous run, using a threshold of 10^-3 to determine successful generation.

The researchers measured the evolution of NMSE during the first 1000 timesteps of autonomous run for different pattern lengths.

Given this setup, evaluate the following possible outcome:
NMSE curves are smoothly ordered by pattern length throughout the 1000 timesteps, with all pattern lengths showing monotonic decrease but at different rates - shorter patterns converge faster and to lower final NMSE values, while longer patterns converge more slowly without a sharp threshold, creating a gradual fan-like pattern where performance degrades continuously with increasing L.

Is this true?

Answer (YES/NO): NO